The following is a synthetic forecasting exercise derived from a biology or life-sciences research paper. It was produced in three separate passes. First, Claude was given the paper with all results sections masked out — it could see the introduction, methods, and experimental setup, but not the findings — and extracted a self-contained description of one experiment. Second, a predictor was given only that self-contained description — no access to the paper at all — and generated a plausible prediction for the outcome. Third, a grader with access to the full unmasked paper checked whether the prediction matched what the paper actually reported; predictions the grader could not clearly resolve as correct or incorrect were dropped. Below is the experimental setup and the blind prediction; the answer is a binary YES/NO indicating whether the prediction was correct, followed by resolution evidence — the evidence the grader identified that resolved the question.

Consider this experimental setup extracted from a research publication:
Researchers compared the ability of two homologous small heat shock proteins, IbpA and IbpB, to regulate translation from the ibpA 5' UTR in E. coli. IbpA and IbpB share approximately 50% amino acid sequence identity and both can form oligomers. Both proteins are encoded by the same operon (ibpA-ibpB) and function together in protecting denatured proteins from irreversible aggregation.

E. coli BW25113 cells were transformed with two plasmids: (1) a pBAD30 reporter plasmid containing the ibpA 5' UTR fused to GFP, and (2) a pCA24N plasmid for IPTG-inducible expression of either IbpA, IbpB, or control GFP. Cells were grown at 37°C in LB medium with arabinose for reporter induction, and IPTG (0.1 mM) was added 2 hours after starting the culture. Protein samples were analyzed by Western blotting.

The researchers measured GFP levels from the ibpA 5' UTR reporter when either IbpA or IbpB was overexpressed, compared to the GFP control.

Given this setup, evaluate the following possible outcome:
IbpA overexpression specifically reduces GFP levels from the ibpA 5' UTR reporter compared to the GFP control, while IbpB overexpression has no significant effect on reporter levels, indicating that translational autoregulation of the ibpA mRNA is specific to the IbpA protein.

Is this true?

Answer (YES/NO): NO